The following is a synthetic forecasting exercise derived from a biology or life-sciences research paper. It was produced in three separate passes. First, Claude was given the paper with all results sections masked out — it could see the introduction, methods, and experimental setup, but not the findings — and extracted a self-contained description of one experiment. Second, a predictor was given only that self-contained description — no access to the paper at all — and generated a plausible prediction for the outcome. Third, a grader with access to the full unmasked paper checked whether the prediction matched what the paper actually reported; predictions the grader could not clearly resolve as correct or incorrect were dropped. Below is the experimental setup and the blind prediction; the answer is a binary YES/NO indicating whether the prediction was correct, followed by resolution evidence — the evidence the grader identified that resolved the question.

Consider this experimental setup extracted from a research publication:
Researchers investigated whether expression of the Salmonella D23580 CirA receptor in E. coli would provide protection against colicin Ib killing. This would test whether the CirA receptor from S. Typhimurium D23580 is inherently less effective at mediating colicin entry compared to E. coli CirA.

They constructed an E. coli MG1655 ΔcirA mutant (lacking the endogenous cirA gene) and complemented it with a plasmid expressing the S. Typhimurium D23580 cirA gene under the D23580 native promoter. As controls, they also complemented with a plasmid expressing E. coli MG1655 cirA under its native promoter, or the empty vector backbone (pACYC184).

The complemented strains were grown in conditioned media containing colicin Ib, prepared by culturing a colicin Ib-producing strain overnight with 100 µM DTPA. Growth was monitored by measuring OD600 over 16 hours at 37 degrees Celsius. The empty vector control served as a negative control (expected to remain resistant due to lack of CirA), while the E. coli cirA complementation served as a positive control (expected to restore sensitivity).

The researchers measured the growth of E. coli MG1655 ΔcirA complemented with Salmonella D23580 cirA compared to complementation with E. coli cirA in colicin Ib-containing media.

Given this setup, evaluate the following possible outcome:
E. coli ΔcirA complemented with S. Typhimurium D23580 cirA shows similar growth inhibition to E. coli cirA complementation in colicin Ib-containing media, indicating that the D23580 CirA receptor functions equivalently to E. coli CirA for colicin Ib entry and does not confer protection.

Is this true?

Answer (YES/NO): NO